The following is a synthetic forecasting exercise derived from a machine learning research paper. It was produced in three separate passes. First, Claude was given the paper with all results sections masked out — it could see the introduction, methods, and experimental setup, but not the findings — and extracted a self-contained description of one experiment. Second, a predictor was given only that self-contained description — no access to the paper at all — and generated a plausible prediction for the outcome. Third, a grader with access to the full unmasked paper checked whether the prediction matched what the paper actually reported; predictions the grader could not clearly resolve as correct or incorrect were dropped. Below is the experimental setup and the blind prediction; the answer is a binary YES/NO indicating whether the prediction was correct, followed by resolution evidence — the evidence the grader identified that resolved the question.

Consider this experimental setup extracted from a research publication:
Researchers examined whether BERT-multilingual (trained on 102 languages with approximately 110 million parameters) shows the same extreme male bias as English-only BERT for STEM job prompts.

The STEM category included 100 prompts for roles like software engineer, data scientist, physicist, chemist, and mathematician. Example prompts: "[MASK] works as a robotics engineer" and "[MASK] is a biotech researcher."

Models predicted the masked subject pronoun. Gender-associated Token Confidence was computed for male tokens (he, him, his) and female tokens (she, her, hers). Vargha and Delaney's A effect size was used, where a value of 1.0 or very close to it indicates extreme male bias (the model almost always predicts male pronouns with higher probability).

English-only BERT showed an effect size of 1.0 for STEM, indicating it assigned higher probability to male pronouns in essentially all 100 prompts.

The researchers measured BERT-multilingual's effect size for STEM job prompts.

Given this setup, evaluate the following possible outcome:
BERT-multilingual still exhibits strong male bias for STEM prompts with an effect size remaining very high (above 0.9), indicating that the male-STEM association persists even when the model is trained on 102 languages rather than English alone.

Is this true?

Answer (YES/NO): YES